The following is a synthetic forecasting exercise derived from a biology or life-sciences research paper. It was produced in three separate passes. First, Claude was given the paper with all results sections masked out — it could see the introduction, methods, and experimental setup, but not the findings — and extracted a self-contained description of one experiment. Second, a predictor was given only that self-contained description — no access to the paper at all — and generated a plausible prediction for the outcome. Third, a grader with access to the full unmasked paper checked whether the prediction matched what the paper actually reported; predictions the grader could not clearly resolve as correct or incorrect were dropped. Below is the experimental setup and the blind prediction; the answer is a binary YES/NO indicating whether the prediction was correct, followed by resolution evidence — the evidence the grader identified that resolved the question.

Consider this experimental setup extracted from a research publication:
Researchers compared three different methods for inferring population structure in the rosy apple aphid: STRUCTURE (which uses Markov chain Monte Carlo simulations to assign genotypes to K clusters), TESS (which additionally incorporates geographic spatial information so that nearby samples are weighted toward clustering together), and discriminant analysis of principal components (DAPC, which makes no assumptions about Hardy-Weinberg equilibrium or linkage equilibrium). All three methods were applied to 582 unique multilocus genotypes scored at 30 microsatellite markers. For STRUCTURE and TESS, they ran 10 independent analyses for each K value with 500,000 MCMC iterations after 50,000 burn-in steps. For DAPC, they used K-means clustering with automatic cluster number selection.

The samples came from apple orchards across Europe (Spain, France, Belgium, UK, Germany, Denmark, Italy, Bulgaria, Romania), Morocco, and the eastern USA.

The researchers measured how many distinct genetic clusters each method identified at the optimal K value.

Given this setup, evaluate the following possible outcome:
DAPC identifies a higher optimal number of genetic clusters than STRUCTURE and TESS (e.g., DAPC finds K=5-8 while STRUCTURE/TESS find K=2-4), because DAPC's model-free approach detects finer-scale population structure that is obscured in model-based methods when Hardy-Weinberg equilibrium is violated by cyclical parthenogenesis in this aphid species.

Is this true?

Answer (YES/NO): NO